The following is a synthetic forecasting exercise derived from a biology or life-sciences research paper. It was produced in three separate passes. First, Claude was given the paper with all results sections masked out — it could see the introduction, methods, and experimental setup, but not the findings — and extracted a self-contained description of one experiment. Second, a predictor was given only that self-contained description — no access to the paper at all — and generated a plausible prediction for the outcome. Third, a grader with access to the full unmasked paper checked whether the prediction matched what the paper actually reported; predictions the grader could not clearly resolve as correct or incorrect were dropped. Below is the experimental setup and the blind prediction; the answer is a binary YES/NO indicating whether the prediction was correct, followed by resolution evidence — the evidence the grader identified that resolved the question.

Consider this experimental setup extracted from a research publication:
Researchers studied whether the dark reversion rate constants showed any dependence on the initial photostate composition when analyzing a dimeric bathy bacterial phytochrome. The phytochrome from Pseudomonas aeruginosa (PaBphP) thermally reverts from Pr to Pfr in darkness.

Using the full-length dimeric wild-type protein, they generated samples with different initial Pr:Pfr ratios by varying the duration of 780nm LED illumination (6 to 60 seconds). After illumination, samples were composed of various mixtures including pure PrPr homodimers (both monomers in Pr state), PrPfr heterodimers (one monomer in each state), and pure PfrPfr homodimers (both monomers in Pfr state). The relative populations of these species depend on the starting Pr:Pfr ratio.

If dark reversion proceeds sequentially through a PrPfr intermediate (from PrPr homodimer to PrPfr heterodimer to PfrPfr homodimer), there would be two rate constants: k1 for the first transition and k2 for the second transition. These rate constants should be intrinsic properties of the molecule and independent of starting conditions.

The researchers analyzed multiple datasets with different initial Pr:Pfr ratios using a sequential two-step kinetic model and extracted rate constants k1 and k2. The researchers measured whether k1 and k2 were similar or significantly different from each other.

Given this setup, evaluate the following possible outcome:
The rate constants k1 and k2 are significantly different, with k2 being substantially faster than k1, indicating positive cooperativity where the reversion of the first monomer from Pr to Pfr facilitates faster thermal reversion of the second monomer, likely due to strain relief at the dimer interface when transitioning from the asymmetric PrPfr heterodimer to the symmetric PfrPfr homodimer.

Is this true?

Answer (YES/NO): NO